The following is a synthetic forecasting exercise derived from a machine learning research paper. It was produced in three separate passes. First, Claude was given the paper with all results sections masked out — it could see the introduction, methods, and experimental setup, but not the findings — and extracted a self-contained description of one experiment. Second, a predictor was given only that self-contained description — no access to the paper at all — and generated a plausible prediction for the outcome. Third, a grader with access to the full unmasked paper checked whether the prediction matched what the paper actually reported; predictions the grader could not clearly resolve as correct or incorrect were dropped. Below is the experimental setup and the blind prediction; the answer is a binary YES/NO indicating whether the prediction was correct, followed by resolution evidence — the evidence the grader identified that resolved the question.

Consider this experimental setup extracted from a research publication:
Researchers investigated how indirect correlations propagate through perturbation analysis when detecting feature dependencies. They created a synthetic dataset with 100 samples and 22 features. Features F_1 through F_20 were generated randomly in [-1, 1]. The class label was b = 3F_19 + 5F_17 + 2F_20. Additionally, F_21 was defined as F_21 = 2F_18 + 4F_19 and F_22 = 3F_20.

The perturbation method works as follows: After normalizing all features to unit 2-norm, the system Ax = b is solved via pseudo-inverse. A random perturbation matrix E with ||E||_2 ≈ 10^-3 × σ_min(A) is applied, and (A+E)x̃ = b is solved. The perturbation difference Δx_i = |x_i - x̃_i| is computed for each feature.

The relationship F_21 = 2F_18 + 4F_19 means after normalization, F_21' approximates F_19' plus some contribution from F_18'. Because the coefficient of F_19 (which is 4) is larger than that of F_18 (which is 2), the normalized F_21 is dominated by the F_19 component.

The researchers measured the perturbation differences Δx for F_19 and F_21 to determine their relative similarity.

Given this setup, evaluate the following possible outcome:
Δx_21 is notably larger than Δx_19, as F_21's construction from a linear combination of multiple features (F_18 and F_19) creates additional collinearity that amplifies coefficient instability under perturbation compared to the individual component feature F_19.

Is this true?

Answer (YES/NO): NO